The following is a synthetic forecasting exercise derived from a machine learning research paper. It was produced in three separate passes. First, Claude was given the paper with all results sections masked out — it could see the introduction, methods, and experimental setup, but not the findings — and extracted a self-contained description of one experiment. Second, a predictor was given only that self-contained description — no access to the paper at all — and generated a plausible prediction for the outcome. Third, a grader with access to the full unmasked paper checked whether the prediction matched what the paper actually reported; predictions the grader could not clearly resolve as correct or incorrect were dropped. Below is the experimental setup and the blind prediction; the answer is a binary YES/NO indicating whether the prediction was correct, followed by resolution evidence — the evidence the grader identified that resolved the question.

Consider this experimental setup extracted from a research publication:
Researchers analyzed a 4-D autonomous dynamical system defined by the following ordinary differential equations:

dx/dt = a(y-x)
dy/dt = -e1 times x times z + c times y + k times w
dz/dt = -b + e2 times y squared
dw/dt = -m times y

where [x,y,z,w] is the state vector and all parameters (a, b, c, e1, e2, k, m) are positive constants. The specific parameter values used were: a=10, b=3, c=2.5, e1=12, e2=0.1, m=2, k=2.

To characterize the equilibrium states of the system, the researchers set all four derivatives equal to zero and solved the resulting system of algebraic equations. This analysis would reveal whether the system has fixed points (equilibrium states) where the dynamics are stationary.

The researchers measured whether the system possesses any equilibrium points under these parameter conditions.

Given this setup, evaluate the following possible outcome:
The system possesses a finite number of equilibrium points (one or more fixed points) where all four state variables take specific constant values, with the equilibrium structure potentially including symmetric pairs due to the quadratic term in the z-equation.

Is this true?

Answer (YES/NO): NO